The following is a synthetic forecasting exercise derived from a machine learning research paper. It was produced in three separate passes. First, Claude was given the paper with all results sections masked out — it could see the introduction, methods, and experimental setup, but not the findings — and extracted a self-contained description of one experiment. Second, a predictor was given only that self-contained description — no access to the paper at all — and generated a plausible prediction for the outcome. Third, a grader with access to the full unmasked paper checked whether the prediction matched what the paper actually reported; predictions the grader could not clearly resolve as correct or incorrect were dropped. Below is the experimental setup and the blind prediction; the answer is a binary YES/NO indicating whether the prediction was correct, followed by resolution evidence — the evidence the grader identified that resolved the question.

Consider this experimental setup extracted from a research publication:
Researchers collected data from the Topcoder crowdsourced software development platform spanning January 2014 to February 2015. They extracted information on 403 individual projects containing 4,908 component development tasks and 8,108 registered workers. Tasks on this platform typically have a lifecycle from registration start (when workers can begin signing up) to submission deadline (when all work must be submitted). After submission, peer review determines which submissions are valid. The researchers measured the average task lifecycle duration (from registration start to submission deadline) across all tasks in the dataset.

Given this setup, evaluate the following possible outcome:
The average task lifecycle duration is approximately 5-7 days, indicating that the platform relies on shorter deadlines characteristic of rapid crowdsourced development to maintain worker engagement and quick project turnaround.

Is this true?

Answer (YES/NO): NO